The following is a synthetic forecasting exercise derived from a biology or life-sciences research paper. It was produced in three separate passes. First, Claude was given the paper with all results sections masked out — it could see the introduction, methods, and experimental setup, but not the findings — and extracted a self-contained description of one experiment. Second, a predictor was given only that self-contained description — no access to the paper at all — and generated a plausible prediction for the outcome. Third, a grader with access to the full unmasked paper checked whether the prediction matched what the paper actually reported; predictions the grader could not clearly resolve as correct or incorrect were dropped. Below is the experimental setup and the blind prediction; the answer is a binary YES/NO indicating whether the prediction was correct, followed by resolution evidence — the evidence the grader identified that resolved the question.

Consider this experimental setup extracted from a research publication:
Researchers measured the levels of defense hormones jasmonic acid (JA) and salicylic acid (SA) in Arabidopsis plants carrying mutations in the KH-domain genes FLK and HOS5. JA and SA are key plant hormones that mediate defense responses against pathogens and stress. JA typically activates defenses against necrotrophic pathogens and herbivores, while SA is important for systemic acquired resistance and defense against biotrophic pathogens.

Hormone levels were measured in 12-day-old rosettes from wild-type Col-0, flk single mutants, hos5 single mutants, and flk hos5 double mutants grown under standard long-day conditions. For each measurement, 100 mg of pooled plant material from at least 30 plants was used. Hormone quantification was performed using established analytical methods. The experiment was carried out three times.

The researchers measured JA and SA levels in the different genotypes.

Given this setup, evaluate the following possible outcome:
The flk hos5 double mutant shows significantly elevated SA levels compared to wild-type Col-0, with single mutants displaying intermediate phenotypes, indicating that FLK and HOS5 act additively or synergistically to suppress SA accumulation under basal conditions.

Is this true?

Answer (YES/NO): NO